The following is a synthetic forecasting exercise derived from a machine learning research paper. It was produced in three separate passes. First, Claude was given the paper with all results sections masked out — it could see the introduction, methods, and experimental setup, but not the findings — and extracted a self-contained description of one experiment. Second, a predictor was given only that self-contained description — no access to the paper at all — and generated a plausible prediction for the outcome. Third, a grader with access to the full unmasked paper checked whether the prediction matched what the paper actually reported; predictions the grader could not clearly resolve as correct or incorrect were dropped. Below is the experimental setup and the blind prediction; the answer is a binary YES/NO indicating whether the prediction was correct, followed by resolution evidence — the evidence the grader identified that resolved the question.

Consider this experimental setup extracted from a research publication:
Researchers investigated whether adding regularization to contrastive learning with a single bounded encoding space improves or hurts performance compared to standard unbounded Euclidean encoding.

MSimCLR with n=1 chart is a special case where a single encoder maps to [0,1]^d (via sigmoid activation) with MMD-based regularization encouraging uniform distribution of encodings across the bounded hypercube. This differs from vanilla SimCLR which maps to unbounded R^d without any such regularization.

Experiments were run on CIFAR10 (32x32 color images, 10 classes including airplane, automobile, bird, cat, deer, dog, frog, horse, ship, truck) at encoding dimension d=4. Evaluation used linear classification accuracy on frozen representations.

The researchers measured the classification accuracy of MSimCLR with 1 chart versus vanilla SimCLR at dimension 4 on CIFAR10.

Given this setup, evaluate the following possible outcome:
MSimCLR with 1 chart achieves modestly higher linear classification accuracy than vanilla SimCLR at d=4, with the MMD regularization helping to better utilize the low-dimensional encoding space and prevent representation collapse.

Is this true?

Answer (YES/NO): NO